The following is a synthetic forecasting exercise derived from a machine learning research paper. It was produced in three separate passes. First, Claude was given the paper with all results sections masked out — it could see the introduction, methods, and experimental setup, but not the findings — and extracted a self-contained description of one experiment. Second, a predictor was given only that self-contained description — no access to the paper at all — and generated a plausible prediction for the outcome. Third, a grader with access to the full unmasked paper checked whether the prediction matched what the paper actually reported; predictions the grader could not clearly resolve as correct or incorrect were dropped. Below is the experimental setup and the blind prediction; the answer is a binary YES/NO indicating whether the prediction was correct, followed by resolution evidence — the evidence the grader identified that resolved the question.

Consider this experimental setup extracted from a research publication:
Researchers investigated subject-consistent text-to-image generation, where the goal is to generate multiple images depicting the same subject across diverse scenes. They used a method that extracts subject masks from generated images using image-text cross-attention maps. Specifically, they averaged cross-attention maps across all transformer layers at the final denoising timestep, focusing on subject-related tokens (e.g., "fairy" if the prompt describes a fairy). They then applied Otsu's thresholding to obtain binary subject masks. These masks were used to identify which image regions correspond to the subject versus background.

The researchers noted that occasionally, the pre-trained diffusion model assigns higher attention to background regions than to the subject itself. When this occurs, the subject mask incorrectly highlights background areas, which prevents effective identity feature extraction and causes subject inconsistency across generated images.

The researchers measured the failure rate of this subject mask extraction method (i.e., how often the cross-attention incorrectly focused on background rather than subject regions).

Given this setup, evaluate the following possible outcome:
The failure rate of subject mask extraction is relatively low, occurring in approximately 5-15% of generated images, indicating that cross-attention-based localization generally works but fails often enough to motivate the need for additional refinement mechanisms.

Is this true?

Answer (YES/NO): NO